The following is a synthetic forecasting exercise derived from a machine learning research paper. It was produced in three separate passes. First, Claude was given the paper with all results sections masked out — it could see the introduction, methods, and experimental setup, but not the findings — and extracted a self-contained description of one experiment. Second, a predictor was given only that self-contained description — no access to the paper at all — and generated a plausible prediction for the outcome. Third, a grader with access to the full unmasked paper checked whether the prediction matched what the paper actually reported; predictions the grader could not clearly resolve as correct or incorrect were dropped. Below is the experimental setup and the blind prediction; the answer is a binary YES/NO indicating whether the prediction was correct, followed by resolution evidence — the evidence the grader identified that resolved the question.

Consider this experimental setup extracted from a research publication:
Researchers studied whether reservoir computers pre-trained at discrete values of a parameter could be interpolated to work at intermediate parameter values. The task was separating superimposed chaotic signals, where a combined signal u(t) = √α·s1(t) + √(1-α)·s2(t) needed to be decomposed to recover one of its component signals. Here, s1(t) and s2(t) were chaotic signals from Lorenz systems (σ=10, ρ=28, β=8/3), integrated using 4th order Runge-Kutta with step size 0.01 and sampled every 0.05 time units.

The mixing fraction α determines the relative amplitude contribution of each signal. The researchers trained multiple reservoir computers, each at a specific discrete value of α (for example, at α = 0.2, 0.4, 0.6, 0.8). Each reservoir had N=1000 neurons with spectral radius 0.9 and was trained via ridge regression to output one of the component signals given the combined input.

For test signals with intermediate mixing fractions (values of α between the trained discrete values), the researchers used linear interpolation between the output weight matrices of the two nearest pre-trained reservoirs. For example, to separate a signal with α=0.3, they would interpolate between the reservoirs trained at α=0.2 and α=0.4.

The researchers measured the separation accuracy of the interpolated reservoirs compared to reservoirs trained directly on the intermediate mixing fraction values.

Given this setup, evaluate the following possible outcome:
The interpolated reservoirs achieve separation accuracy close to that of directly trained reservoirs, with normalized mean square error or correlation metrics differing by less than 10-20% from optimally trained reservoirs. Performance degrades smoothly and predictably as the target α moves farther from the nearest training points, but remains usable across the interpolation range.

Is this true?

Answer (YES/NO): YES